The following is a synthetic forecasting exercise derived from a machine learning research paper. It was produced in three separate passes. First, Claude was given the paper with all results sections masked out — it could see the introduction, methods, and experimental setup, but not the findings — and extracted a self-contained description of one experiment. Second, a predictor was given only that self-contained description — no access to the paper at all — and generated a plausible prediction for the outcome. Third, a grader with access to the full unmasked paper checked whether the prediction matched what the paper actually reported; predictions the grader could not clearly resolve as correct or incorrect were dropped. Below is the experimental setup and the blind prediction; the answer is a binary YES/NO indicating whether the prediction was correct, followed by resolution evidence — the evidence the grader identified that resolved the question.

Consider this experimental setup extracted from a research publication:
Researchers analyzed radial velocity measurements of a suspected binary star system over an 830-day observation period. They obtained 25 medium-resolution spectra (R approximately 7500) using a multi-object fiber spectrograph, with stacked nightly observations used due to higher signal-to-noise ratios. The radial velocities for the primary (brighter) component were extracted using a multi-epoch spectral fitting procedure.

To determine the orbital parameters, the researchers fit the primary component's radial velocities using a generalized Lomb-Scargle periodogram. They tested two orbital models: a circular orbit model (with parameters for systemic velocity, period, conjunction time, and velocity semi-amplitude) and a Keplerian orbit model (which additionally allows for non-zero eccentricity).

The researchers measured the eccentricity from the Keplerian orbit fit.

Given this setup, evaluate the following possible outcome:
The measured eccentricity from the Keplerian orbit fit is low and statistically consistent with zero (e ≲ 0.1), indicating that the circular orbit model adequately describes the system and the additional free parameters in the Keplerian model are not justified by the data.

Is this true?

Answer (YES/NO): YES